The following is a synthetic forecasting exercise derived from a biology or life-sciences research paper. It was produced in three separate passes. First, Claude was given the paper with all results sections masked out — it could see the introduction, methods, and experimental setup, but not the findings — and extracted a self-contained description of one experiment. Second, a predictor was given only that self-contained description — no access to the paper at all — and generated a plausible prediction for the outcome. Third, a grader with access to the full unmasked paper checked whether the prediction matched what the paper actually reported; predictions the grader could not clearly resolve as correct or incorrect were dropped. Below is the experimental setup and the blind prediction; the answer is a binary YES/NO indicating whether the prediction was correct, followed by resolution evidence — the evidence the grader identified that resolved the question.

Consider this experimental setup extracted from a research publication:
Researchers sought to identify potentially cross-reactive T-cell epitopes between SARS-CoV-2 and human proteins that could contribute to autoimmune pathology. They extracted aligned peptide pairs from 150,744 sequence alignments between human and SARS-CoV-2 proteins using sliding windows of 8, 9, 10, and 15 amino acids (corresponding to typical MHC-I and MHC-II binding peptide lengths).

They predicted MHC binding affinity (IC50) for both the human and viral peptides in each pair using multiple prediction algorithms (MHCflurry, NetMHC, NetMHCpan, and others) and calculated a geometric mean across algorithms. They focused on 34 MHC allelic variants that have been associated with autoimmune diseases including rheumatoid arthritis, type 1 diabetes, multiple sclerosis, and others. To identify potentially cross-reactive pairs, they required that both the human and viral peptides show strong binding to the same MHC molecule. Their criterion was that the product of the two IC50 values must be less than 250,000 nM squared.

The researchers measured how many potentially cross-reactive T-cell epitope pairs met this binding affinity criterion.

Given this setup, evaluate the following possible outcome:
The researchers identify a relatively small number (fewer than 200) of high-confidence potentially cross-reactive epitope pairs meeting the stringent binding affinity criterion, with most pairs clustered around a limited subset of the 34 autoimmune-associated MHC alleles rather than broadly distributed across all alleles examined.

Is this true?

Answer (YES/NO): NO